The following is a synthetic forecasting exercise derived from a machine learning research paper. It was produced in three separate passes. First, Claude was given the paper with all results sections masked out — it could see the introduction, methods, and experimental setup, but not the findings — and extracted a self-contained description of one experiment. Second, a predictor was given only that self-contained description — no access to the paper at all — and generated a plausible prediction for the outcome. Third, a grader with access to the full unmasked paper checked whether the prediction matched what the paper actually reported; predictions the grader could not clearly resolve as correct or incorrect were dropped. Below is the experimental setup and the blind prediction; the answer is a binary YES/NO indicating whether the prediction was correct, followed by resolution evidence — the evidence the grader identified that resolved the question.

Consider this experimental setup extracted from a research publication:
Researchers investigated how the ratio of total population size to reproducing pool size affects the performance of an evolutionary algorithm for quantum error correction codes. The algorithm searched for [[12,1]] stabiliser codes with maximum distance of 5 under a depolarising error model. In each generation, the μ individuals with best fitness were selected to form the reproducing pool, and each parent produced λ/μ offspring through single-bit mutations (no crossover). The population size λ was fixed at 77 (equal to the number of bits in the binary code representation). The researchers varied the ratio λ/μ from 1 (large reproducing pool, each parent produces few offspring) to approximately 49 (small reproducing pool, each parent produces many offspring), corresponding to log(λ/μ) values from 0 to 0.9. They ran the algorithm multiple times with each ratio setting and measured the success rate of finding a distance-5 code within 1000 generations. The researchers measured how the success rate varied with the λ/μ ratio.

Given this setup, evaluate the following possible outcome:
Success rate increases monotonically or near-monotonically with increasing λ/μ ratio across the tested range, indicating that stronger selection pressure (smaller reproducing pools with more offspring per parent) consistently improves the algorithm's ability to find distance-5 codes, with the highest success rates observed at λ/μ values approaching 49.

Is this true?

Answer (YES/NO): NO